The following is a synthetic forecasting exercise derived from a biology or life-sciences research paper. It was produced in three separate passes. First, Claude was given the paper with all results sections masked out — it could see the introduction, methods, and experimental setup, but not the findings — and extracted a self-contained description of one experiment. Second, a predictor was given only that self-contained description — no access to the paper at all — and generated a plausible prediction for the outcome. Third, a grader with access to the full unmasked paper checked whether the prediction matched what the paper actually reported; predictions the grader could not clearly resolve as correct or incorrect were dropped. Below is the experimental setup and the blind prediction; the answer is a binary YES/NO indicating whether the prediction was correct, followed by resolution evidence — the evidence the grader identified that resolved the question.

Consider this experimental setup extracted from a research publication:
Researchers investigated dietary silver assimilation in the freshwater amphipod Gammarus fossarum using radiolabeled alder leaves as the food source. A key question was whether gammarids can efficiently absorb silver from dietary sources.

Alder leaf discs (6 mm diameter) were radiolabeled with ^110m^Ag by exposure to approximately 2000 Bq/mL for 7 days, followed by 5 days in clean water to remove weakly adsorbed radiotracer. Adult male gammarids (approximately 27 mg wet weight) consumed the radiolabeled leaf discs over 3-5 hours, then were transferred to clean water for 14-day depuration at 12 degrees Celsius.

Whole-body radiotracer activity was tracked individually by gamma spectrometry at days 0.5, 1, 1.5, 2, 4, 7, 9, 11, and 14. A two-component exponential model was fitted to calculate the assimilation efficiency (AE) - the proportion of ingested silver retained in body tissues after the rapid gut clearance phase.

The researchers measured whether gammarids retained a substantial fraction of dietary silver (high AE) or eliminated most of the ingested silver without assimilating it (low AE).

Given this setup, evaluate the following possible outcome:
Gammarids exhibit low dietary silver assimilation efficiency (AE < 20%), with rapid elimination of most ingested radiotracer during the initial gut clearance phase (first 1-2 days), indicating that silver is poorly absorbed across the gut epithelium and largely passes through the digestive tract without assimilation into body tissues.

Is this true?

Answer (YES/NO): YES